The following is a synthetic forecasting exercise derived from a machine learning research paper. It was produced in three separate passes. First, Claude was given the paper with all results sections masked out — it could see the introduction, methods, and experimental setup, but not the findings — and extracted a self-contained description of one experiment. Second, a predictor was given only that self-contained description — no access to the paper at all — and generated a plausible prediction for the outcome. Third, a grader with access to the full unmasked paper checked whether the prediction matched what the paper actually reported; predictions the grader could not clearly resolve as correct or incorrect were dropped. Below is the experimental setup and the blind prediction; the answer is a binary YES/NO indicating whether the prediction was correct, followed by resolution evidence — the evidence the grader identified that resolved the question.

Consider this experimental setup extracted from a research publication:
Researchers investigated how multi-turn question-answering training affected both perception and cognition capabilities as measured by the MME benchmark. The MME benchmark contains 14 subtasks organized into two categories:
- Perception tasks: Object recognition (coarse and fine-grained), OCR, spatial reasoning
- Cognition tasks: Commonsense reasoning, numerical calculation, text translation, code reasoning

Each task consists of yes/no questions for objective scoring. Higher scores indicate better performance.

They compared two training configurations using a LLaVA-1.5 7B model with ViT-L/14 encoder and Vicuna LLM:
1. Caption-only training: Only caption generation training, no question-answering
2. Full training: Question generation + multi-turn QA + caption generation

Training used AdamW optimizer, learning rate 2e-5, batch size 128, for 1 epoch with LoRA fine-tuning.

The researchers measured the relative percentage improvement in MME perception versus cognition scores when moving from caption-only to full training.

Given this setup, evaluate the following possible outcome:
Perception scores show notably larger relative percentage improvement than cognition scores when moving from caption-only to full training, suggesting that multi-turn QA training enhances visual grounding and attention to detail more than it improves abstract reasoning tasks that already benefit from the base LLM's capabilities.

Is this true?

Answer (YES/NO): NO